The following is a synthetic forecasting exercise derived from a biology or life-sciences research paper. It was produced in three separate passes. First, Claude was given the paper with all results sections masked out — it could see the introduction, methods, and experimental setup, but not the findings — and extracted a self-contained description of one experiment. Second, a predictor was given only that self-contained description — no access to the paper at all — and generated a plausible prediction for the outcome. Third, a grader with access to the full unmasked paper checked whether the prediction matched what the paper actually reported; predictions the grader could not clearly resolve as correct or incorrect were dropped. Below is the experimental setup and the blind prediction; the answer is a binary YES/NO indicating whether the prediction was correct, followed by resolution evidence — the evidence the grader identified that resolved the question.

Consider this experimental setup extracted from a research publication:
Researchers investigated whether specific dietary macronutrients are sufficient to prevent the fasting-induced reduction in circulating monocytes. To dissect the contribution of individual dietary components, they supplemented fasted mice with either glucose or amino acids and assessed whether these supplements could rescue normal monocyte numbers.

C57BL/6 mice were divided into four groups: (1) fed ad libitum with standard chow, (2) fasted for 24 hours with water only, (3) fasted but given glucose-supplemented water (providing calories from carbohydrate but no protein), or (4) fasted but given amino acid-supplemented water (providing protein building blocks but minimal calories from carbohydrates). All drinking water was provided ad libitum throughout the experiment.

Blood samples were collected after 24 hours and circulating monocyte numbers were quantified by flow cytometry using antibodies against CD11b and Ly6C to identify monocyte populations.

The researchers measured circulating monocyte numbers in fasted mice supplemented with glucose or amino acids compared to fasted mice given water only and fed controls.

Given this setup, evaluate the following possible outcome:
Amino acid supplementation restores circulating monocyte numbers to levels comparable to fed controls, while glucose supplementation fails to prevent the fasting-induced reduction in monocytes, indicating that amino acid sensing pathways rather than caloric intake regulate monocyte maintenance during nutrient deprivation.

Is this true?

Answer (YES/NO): NO